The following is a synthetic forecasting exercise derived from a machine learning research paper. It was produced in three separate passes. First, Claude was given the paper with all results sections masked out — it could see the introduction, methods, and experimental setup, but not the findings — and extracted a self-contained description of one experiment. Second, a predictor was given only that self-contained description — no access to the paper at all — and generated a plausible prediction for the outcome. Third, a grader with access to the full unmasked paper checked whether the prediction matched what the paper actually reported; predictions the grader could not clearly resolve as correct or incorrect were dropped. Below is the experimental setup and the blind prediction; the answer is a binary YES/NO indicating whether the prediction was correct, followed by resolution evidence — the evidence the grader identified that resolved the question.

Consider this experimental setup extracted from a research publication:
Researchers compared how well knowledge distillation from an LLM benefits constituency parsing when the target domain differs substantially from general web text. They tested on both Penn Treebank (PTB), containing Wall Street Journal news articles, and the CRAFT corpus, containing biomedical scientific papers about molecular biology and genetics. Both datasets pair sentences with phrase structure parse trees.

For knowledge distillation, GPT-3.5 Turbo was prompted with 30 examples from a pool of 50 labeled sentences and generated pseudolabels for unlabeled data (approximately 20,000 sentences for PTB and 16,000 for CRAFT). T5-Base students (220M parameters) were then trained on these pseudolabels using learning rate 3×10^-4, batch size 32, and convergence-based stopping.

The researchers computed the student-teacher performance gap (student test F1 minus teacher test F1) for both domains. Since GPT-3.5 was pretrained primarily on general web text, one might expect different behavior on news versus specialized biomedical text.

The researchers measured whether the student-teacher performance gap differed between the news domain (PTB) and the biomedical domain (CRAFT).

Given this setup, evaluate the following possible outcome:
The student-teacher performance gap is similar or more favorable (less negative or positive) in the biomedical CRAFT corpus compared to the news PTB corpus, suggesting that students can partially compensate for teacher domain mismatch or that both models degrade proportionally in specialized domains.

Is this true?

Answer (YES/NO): YES